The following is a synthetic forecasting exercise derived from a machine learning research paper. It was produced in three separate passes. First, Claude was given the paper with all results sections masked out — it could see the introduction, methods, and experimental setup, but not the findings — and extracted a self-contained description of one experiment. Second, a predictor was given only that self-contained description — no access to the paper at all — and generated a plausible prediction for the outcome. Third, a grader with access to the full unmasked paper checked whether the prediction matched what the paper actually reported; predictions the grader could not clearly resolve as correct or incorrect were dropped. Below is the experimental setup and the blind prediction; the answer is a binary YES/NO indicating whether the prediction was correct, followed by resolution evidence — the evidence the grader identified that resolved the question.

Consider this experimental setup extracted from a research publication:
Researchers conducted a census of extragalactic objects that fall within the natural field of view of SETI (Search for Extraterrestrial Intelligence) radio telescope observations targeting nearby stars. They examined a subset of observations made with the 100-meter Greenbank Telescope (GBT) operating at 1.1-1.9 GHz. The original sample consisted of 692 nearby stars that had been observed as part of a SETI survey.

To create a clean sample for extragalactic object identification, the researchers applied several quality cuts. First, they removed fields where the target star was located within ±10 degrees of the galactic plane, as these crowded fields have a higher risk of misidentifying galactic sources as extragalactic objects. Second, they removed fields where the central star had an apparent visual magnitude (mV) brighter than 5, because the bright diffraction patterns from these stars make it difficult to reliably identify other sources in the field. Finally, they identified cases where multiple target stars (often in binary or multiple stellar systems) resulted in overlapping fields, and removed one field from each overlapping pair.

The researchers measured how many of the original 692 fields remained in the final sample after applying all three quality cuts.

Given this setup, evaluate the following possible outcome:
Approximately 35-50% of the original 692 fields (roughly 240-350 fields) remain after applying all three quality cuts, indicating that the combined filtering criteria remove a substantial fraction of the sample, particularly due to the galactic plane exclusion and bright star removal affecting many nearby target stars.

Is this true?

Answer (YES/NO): NO